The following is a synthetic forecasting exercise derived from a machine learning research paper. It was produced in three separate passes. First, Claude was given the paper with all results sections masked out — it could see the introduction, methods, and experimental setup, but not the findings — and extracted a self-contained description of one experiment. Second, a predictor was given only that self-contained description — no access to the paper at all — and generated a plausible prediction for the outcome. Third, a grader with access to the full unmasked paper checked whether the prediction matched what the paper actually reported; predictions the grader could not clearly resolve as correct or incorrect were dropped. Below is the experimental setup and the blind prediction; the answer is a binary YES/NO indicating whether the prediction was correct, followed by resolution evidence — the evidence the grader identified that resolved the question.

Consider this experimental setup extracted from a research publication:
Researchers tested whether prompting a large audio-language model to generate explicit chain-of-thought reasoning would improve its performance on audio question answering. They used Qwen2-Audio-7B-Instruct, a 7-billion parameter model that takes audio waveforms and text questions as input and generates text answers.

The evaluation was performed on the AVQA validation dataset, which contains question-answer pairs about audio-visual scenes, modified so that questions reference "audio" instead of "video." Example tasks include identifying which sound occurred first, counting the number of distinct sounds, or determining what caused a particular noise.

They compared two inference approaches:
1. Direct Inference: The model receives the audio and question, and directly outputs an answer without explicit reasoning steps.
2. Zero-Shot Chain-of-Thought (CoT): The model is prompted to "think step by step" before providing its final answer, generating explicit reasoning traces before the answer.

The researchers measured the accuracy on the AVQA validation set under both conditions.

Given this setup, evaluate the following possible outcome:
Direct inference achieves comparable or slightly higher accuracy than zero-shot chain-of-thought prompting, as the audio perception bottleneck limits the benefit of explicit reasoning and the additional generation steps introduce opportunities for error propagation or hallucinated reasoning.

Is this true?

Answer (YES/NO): NO